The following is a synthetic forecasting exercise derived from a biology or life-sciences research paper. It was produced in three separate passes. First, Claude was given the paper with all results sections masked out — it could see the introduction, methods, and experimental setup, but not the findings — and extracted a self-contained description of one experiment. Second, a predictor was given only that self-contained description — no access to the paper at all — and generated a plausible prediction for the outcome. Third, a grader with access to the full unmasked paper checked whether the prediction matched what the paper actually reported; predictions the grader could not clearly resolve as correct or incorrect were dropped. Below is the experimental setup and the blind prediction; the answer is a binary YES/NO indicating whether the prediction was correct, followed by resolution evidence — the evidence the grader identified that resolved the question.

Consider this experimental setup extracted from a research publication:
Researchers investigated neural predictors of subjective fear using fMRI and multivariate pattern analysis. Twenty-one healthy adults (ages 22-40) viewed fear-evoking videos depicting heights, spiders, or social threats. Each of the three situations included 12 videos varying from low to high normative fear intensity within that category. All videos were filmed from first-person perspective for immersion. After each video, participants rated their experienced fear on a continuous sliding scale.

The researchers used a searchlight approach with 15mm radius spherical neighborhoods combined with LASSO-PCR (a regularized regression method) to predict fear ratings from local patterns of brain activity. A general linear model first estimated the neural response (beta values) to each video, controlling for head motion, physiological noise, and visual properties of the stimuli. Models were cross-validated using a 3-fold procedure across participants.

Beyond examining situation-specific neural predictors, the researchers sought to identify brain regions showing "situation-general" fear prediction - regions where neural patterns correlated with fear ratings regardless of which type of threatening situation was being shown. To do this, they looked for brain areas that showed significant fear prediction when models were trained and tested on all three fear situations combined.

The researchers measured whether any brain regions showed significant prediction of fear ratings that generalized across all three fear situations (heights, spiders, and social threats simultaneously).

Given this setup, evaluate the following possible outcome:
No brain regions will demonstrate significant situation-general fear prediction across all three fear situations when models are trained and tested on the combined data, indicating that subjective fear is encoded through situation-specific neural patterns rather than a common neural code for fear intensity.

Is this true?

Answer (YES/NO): NO